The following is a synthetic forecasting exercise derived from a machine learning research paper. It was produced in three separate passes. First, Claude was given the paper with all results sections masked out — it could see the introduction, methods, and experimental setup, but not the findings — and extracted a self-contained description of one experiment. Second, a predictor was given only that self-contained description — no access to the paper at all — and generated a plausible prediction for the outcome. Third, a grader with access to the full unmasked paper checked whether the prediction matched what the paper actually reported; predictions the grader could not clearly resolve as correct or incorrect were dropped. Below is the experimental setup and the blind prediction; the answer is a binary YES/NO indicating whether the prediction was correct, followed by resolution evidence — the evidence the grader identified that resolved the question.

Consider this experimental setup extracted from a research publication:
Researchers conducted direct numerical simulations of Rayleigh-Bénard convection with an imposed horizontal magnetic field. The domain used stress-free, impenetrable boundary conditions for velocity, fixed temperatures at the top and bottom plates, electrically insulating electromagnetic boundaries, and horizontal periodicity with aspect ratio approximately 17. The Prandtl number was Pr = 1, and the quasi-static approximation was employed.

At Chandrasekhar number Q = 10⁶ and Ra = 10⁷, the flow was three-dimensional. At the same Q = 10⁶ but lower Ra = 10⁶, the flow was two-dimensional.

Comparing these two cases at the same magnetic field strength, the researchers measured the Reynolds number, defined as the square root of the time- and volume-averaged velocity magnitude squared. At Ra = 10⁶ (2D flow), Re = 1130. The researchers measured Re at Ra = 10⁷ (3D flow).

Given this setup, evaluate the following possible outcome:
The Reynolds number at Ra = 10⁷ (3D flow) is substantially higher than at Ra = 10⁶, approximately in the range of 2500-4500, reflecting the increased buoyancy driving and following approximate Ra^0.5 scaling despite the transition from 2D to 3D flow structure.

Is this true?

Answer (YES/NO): YES